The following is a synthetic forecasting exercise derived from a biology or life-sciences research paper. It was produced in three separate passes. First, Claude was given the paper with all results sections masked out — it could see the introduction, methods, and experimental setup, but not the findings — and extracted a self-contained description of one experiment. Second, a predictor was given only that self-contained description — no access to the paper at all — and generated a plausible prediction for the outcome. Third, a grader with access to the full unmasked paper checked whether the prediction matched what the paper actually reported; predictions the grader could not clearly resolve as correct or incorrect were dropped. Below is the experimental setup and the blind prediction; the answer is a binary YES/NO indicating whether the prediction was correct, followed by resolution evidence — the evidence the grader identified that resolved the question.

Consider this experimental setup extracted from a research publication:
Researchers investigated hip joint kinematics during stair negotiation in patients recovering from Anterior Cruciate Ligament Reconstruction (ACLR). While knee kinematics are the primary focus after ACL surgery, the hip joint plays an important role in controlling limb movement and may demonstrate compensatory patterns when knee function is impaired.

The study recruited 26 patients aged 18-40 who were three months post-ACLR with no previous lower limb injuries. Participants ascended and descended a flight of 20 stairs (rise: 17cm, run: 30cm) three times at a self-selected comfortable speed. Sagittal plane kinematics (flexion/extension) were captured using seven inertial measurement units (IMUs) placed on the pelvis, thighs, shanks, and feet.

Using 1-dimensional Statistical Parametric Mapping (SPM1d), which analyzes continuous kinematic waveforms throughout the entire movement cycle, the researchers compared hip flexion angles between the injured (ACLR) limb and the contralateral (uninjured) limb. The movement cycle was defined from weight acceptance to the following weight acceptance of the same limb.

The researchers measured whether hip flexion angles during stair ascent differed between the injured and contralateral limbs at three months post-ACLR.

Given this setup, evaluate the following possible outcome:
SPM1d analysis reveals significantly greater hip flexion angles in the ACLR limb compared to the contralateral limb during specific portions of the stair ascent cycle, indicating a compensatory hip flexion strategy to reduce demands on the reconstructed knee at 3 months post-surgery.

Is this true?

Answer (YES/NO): NO